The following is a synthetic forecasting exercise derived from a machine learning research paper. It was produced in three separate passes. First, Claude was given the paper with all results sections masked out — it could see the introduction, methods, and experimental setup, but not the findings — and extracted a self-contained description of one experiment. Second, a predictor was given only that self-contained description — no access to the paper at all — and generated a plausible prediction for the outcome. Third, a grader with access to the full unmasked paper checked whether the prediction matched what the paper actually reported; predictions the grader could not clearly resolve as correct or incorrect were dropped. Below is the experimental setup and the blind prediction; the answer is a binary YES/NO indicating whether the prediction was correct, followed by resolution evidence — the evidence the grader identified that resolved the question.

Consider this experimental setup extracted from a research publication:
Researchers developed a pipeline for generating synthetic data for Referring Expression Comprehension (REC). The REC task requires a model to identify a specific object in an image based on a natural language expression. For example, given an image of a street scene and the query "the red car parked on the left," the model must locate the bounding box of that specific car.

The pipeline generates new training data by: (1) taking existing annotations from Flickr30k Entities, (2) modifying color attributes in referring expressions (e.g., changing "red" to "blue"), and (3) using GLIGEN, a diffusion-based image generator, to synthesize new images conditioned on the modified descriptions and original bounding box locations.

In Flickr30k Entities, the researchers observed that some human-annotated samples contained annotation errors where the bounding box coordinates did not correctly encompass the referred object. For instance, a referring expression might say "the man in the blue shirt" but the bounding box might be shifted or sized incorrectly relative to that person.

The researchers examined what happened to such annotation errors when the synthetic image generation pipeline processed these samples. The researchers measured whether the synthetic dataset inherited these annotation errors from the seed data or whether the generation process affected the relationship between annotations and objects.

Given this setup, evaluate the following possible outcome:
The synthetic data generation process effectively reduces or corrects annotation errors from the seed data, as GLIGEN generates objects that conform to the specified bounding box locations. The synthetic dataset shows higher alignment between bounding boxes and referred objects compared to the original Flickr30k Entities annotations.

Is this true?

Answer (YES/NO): YES